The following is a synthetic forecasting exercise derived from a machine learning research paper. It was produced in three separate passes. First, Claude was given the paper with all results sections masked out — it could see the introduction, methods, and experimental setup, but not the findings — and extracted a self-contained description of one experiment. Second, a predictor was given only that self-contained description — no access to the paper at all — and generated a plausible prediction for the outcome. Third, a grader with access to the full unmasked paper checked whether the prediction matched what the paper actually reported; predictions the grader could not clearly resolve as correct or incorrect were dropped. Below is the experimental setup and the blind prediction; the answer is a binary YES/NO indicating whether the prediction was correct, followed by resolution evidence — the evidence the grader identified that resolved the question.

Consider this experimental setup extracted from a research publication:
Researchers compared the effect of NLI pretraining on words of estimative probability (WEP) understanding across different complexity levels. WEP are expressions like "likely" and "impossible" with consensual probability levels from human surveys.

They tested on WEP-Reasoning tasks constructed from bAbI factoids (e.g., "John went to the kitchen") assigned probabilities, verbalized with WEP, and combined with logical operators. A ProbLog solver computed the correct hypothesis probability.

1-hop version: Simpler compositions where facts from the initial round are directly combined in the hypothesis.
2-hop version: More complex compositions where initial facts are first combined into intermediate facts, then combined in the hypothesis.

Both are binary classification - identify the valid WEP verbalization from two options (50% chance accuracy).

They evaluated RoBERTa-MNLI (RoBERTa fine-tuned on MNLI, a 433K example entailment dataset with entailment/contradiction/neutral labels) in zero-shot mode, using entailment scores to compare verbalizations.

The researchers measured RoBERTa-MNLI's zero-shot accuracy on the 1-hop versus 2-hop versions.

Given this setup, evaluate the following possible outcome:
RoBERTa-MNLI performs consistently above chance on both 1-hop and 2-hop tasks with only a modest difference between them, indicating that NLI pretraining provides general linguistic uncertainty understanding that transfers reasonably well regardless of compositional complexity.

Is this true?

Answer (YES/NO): NO